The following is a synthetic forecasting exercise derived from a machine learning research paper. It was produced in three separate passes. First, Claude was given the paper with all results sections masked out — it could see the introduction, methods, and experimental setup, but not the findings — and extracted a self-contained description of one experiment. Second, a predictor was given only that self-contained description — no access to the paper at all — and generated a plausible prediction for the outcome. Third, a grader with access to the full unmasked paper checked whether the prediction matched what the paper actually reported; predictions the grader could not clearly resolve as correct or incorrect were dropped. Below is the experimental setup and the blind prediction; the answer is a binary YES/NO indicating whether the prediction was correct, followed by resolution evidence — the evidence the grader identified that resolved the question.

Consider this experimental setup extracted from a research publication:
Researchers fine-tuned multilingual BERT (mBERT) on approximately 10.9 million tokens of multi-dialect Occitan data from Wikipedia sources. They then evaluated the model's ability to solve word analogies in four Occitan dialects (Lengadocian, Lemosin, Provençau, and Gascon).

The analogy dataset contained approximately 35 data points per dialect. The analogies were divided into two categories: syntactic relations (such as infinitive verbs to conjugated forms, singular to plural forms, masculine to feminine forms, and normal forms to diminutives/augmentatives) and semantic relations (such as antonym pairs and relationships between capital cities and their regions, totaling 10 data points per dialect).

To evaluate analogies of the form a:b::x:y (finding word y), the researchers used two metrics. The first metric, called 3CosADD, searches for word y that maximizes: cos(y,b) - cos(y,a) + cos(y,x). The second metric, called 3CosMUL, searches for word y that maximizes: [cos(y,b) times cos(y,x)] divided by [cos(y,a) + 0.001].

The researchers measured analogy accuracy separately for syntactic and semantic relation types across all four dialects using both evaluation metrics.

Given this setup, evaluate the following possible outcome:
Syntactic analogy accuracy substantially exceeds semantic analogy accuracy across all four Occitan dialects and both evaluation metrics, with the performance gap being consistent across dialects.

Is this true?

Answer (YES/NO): NO